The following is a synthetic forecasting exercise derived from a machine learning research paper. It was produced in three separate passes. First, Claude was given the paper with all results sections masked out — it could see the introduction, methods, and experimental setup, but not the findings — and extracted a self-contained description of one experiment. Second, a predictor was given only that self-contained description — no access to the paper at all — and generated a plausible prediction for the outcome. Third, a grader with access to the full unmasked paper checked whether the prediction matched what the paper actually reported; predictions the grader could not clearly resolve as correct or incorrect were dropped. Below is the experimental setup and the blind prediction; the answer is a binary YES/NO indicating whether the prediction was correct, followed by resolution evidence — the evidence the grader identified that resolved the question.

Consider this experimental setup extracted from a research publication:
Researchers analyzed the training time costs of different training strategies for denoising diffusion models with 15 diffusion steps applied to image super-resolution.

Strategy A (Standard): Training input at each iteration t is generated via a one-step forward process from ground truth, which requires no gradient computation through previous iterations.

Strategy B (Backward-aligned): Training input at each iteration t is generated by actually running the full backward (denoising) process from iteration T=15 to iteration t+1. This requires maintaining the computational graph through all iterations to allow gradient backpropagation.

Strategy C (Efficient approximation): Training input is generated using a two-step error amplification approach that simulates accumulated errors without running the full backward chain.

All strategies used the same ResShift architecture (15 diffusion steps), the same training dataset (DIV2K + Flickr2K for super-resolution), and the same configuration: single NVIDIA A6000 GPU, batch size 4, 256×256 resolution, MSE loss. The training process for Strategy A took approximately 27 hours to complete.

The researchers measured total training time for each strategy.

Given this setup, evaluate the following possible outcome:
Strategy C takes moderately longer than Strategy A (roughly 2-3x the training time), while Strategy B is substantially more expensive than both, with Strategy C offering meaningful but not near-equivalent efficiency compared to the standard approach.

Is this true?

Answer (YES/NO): NO